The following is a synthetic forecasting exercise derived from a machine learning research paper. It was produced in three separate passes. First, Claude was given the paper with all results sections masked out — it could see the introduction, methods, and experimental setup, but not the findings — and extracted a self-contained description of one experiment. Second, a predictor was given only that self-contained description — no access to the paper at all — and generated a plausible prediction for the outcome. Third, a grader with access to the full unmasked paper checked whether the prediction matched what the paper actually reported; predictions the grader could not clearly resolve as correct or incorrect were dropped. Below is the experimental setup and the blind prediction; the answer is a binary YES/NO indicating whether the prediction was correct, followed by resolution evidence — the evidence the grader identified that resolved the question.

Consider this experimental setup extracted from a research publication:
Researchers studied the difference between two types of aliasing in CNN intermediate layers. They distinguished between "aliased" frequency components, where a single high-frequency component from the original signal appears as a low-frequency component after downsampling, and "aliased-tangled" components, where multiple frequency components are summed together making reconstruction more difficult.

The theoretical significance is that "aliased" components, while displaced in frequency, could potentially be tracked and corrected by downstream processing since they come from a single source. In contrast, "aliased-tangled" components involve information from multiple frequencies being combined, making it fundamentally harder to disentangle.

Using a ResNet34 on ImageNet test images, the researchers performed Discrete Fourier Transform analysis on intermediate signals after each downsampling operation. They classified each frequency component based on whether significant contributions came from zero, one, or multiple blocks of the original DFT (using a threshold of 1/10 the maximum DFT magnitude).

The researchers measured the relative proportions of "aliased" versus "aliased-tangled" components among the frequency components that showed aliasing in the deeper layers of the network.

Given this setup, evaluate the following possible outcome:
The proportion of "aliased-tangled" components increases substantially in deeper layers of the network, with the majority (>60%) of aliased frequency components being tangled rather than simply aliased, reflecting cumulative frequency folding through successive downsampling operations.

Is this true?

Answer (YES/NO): NO